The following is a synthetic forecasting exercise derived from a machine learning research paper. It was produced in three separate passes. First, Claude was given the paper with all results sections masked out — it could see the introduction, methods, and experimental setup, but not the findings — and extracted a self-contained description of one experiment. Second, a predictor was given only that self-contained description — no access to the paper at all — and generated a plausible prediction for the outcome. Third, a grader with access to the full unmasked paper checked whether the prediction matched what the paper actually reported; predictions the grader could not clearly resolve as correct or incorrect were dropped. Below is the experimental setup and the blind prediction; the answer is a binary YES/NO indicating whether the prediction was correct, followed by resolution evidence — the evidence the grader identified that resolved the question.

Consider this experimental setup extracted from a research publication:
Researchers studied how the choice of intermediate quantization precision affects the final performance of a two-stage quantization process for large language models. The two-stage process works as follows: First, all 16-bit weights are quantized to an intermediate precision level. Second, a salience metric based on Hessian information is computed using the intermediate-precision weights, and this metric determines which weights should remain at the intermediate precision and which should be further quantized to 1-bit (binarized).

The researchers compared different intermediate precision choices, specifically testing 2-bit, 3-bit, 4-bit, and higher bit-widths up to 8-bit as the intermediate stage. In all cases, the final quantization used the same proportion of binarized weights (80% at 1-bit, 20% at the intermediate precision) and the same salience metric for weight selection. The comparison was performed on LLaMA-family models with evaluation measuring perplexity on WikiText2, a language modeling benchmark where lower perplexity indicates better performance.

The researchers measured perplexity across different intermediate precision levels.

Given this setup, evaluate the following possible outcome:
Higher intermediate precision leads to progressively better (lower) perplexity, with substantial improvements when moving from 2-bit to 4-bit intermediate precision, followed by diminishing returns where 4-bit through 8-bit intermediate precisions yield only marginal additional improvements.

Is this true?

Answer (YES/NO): NO